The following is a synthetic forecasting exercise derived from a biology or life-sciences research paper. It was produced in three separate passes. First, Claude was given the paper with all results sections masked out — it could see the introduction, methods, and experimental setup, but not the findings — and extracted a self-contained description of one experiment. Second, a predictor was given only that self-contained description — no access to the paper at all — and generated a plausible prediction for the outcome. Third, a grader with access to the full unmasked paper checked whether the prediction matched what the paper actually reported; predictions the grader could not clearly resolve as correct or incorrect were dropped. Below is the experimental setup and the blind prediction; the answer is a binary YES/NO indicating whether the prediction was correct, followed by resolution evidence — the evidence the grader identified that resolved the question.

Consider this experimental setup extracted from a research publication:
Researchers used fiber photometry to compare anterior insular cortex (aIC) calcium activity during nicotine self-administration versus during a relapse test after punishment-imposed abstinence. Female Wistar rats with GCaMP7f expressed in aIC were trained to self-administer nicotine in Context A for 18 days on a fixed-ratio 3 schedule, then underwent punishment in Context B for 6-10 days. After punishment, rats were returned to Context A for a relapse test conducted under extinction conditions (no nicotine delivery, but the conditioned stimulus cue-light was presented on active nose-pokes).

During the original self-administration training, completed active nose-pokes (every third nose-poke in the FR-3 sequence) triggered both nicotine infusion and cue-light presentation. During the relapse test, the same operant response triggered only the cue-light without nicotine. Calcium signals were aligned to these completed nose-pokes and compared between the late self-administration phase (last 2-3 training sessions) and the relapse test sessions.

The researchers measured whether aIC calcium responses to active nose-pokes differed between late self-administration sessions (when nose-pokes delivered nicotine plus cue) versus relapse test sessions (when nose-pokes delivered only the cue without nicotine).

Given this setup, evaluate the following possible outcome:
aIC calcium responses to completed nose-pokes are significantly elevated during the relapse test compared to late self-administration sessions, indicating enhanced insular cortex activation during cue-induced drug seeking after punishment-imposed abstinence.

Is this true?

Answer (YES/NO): NO